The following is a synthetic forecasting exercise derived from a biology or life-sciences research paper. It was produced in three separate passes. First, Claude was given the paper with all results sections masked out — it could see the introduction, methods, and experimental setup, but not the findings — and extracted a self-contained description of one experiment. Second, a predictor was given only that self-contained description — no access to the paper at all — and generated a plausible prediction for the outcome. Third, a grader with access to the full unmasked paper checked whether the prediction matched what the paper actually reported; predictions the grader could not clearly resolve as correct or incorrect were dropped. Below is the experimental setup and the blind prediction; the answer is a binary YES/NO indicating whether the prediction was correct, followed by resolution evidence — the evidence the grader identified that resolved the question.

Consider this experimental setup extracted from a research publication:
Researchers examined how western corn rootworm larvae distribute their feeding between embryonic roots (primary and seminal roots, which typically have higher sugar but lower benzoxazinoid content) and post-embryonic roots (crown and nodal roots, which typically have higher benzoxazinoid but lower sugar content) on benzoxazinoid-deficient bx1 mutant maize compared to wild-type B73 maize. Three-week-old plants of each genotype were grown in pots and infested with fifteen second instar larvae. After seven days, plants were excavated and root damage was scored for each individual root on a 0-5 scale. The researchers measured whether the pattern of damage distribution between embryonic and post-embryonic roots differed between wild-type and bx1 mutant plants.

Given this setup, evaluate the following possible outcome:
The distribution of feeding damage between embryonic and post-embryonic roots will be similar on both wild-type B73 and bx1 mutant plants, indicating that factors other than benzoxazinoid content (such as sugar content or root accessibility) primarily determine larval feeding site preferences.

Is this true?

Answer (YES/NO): NO